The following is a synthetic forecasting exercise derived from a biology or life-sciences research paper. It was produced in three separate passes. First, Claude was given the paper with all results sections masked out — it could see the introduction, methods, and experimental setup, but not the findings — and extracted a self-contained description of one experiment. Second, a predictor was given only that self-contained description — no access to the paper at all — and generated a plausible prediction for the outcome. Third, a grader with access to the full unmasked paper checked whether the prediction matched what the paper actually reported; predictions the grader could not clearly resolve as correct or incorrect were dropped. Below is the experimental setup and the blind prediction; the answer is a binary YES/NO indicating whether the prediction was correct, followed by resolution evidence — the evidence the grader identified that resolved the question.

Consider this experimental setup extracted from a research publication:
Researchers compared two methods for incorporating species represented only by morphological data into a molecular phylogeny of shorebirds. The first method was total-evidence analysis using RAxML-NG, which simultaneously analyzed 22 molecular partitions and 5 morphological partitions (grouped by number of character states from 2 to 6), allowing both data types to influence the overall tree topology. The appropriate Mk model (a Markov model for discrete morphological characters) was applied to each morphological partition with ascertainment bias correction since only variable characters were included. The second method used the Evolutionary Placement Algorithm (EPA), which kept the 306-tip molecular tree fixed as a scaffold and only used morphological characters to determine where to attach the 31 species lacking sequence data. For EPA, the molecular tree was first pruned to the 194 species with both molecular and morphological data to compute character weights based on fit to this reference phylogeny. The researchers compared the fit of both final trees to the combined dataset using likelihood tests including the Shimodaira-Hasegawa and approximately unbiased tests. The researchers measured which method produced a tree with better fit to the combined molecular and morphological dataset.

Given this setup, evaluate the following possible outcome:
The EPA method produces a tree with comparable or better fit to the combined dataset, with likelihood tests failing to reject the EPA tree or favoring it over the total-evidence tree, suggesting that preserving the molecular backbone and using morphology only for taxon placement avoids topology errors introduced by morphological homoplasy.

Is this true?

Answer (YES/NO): NO